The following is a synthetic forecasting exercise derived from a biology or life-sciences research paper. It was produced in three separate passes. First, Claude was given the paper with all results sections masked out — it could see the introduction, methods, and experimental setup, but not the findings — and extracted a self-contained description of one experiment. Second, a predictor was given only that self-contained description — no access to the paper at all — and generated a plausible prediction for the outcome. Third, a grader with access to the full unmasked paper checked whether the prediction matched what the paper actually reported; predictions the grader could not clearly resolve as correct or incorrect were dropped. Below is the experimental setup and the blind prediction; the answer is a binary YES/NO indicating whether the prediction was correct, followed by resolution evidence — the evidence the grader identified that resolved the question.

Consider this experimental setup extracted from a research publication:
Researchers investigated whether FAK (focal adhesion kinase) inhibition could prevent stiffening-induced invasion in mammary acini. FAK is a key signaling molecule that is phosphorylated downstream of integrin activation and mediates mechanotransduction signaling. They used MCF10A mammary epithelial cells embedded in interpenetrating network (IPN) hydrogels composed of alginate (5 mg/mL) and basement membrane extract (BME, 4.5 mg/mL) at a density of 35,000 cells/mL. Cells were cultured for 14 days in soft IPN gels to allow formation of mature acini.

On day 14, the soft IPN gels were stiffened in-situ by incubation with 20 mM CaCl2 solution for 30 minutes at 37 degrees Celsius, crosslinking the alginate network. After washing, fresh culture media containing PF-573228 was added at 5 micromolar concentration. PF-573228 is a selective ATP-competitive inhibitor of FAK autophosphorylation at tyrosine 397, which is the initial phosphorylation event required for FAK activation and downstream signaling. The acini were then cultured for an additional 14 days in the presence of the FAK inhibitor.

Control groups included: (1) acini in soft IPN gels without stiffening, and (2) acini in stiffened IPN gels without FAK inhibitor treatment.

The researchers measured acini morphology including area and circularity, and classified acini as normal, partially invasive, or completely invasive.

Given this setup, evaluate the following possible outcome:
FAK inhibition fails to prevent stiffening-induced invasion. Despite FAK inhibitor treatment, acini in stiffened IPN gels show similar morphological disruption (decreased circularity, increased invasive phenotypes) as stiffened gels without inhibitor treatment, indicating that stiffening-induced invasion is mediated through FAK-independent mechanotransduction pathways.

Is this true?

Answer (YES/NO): NO